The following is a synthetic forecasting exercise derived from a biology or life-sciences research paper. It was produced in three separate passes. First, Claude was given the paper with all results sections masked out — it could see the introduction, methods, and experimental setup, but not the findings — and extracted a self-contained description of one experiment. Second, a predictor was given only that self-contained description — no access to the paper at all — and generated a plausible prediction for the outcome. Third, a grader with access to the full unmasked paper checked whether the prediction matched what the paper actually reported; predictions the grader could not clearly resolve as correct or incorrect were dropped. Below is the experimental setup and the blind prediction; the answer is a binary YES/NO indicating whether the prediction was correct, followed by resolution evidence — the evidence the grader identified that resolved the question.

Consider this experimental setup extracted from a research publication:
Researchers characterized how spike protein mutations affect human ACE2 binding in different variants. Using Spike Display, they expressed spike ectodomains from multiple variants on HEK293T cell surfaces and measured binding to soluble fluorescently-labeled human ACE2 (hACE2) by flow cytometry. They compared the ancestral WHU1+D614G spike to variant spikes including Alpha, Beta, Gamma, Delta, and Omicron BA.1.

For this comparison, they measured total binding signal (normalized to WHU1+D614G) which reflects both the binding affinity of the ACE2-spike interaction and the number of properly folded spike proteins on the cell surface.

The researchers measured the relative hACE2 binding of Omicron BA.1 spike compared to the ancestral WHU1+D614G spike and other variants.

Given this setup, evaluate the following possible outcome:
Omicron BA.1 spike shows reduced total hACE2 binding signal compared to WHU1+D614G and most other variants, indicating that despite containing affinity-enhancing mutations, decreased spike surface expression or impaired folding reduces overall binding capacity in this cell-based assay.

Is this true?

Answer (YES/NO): NO